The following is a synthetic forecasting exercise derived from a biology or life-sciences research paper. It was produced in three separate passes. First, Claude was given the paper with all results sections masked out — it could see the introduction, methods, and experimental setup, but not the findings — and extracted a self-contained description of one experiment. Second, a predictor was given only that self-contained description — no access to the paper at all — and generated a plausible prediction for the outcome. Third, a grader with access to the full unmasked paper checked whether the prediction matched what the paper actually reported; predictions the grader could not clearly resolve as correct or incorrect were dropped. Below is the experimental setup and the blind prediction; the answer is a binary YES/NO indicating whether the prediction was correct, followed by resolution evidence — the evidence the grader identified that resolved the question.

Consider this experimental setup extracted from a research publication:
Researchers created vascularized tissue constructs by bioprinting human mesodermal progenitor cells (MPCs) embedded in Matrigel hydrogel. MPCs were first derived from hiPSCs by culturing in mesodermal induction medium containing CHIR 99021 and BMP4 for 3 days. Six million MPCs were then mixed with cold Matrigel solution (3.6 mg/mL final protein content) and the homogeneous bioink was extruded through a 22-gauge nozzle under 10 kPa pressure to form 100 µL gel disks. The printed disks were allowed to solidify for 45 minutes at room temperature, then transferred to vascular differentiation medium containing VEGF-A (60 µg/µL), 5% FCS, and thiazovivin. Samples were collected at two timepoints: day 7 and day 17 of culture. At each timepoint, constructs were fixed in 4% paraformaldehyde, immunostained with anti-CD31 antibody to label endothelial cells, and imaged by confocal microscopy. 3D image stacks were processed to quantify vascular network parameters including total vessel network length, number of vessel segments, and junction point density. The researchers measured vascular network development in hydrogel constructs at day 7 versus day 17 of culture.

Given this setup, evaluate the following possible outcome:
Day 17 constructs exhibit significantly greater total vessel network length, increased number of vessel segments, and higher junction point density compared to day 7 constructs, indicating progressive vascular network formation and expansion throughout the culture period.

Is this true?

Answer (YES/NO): NO